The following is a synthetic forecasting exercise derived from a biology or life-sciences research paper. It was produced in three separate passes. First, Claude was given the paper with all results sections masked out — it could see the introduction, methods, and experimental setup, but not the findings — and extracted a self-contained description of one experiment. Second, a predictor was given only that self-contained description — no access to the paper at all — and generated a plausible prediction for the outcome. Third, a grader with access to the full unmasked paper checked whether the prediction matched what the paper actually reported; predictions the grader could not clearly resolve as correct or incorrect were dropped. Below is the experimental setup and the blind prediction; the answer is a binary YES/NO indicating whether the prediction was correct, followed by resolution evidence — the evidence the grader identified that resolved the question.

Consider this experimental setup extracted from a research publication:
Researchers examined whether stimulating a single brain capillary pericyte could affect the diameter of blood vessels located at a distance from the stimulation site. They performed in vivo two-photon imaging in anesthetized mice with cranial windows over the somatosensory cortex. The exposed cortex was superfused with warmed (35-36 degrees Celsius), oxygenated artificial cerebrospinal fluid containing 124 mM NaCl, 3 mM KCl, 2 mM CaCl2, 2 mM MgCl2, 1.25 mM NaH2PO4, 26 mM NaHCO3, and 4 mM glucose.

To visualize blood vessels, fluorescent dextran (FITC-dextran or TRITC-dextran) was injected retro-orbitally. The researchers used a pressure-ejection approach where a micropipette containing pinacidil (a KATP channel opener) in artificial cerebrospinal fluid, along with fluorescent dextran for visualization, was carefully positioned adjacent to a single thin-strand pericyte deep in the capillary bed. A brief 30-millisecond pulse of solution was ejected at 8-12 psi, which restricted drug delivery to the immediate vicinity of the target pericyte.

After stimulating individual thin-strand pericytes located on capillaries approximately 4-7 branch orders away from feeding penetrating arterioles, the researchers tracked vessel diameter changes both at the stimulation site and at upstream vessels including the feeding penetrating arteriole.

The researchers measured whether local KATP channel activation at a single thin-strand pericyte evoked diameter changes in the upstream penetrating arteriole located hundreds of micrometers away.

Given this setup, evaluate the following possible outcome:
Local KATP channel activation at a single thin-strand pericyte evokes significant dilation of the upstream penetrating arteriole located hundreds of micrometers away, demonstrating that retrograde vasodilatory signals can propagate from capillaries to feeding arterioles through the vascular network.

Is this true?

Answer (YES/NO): YES